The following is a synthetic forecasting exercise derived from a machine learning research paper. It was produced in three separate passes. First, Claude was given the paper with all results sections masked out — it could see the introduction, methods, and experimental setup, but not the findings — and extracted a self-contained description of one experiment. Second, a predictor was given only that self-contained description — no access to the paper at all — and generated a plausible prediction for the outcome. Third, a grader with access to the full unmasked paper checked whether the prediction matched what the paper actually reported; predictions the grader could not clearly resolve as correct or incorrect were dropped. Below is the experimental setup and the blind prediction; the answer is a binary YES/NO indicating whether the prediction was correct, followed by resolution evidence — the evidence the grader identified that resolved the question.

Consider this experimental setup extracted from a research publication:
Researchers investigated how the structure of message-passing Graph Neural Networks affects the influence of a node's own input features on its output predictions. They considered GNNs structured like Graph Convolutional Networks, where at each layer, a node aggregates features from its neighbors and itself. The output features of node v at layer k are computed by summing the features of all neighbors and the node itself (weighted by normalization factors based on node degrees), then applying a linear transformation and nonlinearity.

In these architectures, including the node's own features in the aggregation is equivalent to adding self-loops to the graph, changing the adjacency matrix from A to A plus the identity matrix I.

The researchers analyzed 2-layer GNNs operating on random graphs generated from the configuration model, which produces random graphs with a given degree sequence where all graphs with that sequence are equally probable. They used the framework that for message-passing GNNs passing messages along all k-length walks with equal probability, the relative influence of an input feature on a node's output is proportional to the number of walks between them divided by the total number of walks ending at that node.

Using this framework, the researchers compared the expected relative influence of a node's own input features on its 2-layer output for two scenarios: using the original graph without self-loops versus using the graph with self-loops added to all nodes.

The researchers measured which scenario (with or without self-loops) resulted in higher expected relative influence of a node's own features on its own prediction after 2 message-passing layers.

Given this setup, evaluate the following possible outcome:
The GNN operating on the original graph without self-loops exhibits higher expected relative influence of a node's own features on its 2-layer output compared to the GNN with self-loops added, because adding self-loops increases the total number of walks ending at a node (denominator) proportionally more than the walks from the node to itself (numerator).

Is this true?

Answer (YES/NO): YES